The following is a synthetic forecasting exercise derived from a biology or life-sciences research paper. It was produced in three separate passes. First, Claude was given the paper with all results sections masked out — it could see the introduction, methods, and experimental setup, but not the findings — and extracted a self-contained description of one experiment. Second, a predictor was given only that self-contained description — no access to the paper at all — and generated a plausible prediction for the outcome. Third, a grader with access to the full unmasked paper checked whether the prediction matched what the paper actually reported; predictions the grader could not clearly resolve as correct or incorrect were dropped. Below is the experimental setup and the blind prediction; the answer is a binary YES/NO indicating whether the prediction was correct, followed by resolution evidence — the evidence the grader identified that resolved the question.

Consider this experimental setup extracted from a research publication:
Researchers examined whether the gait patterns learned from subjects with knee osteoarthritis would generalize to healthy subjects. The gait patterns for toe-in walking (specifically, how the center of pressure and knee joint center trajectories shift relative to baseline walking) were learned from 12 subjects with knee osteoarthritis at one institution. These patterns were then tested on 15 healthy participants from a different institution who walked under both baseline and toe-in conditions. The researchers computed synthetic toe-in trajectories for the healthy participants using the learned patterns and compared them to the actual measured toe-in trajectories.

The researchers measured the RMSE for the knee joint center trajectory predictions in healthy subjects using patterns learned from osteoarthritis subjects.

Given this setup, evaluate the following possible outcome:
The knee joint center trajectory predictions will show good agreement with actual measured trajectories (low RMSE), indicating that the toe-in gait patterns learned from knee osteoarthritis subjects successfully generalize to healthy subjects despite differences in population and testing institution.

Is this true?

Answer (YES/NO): YES